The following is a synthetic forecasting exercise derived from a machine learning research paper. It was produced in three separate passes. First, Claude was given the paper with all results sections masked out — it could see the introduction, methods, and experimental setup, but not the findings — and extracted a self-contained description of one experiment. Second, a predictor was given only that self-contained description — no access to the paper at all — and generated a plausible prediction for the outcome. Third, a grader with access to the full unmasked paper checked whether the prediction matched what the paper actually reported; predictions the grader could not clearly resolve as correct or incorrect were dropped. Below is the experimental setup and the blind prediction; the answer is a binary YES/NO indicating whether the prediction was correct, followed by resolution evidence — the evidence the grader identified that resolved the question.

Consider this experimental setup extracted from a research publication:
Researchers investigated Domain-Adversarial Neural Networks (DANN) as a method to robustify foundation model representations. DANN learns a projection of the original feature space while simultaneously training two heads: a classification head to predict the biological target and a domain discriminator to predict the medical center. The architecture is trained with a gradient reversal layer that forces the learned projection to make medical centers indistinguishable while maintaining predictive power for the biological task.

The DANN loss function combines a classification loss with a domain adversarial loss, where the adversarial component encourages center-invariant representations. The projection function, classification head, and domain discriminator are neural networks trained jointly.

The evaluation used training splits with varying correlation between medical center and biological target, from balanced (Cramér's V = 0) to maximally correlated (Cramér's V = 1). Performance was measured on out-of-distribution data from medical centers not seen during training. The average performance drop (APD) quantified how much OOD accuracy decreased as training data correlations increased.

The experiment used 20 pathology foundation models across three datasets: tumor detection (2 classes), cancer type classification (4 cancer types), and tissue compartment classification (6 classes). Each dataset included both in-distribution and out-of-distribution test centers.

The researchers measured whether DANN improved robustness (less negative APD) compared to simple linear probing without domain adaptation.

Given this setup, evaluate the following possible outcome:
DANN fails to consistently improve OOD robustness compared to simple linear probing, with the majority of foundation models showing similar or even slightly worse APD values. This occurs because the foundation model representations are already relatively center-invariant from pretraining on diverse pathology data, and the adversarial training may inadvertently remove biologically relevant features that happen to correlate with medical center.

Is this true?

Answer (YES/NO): NO